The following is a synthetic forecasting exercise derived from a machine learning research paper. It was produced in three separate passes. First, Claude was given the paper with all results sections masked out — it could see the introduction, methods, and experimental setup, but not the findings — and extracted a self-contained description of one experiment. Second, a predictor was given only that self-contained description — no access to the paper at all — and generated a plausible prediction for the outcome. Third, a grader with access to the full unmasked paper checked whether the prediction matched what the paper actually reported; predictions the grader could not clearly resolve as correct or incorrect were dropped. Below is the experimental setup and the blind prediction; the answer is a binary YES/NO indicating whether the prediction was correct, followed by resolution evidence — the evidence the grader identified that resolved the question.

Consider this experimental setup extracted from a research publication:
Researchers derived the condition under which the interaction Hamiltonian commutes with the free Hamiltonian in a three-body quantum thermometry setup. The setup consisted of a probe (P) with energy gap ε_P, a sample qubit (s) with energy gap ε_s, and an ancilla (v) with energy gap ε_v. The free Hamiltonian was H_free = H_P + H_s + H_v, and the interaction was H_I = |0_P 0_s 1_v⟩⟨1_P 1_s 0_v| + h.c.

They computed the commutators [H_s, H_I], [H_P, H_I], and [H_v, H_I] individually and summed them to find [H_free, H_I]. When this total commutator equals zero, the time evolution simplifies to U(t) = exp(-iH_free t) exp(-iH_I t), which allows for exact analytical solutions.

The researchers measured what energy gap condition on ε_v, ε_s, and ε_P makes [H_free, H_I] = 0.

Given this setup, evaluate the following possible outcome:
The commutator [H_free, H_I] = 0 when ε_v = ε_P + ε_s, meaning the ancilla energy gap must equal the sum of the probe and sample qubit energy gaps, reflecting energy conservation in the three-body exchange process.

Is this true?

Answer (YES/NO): YES